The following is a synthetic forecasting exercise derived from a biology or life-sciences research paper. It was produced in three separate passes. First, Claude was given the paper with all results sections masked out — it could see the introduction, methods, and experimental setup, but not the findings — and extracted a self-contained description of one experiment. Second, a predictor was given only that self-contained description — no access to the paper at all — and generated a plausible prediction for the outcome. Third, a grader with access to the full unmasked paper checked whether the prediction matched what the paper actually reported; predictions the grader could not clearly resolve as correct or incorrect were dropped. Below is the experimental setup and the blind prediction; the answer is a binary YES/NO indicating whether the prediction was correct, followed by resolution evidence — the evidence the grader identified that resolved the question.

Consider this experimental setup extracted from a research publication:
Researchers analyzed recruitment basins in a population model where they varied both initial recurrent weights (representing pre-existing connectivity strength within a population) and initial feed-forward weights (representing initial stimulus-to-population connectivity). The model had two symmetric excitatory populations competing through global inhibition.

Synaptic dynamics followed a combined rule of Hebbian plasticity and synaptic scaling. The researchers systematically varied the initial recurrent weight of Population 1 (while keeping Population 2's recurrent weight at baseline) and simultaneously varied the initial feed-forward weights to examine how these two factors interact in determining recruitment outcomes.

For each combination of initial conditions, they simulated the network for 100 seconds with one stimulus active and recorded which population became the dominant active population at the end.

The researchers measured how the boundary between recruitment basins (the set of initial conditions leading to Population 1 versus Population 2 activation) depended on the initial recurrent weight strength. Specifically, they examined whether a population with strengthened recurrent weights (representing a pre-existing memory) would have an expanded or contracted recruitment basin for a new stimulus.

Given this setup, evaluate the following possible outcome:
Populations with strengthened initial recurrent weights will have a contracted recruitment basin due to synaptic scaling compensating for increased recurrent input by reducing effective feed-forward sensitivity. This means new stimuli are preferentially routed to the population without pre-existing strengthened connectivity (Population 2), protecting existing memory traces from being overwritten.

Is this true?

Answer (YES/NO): YES